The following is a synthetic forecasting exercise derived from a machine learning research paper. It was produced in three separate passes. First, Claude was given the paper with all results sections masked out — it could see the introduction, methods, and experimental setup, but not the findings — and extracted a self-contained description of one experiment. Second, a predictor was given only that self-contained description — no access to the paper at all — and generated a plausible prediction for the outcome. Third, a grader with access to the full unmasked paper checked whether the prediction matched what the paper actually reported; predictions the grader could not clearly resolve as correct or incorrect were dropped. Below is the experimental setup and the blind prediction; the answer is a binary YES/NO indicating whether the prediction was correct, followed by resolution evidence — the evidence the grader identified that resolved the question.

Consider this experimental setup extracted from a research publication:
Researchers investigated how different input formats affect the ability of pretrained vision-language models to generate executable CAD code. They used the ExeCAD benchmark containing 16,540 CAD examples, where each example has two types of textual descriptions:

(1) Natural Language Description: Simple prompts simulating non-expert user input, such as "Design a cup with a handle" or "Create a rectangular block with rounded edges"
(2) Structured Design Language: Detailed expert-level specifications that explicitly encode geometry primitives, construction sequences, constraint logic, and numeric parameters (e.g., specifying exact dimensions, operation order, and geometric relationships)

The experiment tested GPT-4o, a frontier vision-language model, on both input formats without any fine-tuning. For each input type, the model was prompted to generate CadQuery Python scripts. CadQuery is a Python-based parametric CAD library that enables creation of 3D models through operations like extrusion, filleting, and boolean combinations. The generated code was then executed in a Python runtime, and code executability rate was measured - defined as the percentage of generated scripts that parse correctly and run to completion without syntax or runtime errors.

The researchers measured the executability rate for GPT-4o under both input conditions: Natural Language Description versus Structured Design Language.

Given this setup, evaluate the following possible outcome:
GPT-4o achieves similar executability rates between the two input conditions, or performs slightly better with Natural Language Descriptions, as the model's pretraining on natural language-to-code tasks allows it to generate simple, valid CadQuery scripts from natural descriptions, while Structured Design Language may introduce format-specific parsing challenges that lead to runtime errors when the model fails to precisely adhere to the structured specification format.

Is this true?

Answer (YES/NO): YES